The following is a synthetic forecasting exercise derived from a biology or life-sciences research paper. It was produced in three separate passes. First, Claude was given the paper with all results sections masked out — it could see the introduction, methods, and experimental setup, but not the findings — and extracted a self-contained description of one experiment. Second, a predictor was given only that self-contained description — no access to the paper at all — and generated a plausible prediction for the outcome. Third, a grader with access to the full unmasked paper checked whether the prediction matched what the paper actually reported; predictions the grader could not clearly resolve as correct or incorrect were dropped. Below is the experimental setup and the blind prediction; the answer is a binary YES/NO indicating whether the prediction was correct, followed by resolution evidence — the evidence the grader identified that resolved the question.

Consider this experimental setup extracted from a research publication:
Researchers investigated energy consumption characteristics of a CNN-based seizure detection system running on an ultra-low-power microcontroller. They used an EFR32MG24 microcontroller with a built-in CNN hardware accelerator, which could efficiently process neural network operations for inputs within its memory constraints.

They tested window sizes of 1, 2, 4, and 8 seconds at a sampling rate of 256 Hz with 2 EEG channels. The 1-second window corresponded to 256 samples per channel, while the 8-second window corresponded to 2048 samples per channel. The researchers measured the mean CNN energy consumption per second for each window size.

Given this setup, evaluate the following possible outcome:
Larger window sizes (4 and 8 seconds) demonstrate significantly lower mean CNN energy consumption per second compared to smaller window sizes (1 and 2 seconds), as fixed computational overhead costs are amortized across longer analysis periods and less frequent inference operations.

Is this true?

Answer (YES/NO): NO